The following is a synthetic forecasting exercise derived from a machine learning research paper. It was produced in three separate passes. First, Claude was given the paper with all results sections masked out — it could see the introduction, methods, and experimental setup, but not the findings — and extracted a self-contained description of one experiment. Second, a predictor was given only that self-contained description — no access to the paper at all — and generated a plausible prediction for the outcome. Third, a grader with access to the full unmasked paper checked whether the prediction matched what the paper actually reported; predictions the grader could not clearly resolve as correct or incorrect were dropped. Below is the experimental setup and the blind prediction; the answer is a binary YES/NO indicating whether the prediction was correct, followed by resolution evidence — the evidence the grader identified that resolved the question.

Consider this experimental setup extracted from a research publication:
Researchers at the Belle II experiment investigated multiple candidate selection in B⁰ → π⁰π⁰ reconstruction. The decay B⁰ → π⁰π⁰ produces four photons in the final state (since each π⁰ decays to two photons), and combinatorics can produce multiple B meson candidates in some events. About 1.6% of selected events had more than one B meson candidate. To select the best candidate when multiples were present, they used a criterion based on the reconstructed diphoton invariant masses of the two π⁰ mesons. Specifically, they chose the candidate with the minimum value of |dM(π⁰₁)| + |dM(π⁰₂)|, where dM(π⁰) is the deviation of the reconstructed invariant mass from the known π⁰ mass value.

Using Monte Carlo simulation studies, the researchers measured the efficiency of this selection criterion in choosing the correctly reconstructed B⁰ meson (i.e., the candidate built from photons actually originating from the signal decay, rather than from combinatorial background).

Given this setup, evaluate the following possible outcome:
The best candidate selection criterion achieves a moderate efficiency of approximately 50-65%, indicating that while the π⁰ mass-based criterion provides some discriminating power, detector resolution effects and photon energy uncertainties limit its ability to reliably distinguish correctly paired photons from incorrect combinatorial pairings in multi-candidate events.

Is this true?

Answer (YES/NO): NO